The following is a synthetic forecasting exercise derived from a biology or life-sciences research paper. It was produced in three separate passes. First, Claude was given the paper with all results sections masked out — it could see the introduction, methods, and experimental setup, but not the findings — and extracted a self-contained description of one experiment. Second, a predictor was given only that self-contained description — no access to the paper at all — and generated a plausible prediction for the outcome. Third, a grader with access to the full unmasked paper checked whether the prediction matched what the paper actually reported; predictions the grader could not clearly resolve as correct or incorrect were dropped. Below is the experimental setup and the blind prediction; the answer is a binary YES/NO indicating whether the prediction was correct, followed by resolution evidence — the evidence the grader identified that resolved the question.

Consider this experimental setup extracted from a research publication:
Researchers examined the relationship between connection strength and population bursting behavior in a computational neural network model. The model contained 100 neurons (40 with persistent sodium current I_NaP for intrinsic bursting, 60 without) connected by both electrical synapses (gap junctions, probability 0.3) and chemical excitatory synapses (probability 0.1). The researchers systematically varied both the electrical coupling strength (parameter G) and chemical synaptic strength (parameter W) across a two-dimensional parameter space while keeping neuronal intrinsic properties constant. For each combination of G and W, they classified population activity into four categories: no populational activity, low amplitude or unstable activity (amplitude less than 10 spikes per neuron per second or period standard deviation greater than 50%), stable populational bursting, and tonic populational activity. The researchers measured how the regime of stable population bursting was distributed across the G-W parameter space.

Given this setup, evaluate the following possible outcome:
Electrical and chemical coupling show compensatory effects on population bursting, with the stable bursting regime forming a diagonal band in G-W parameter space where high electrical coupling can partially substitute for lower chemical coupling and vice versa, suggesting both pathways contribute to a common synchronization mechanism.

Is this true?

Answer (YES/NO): NO